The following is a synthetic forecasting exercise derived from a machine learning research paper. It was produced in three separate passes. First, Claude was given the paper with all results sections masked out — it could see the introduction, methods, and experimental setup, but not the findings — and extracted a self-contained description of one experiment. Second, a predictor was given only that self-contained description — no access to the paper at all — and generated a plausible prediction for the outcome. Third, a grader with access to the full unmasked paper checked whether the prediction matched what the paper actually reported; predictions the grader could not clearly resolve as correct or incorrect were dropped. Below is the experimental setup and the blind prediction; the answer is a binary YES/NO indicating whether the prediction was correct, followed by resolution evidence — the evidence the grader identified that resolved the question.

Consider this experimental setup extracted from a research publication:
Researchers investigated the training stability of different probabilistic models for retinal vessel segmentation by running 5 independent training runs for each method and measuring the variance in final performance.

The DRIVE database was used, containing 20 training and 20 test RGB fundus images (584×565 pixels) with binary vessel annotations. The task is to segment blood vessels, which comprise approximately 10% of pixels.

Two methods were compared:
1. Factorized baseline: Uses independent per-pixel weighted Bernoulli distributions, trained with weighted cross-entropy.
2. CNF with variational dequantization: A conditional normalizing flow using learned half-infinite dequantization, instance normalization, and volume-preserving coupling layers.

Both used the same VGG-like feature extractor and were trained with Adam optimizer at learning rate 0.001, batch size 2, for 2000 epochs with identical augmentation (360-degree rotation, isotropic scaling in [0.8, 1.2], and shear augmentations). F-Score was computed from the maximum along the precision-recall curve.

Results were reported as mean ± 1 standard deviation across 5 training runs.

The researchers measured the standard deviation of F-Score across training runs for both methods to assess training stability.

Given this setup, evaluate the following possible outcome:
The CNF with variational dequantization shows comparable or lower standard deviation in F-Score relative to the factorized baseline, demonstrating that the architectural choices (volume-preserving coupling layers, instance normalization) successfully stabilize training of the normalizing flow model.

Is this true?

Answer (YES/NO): YES